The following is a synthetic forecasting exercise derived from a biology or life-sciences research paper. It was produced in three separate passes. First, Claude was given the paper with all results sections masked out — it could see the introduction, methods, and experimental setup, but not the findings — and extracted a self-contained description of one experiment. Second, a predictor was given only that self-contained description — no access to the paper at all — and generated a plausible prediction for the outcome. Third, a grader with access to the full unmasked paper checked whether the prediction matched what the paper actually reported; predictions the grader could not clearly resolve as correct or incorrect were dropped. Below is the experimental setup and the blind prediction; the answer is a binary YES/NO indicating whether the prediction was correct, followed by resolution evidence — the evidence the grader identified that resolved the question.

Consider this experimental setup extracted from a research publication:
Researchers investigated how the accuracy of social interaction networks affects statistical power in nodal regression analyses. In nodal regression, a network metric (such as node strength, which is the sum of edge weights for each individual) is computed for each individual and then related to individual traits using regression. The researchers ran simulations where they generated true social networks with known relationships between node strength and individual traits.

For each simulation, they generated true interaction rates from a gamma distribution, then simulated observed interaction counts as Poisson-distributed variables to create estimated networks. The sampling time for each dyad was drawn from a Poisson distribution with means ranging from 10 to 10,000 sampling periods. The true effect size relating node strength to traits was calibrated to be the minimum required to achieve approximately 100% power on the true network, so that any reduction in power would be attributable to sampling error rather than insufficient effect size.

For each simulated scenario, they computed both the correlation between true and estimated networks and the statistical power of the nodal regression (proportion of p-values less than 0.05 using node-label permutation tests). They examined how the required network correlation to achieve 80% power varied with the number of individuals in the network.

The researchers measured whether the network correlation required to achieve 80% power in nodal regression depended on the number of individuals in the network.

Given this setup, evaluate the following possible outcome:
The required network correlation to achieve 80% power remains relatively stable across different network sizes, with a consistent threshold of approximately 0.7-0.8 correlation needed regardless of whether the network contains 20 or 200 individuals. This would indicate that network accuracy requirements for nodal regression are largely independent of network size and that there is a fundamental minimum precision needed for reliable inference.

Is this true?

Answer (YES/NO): NO